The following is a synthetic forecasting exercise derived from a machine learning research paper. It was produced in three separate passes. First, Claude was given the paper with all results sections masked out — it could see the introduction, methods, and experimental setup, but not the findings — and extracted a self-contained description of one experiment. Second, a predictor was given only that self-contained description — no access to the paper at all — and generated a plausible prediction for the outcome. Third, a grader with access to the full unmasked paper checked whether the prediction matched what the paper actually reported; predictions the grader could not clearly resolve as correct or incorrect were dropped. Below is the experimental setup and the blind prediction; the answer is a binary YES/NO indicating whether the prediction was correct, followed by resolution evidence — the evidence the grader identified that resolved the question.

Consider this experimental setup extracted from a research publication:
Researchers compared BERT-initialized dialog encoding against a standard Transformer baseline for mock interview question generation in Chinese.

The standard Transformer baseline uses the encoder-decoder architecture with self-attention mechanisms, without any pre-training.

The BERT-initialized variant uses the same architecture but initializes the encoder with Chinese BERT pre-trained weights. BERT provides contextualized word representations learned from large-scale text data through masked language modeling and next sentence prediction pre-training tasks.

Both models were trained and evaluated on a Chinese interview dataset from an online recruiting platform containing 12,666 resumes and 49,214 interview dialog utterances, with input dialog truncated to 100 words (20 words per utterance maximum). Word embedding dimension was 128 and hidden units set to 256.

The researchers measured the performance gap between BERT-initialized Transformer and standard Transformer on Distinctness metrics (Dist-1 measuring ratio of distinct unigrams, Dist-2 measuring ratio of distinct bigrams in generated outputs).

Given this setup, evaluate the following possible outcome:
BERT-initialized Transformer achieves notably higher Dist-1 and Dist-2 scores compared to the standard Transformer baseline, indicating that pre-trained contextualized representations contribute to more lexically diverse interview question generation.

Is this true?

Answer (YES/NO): NO